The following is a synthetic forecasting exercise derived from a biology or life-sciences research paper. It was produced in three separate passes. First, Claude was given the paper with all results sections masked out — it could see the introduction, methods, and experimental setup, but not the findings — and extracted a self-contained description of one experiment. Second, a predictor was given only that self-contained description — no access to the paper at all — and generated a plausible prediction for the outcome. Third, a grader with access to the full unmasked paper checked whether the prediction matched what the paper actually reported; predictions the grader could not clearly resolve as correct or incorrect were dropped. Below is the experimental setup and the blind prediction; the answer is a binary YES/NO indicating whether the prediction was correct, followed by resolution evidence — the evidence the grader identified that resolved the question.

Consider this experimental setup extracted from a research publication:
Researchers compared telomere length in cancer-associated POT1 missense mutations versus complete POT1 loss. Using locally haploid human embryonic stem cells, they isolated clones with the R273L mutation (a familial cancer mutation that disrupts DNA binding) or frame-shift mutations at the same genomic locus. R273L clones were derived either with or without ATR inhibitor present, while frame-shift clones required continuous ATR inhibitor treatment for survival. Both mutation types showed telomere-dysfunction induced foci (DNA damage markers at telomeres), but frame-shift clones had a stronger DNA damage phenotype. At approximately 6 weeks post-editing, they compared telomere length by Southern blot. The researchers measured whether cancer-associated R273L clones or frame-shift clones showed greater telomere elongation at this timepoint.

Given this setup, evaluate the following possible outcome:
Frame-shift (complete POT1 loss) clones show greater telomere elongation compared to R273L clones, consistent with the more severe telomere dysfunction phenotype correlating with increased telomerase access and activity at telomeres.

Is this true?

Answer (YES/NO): NO